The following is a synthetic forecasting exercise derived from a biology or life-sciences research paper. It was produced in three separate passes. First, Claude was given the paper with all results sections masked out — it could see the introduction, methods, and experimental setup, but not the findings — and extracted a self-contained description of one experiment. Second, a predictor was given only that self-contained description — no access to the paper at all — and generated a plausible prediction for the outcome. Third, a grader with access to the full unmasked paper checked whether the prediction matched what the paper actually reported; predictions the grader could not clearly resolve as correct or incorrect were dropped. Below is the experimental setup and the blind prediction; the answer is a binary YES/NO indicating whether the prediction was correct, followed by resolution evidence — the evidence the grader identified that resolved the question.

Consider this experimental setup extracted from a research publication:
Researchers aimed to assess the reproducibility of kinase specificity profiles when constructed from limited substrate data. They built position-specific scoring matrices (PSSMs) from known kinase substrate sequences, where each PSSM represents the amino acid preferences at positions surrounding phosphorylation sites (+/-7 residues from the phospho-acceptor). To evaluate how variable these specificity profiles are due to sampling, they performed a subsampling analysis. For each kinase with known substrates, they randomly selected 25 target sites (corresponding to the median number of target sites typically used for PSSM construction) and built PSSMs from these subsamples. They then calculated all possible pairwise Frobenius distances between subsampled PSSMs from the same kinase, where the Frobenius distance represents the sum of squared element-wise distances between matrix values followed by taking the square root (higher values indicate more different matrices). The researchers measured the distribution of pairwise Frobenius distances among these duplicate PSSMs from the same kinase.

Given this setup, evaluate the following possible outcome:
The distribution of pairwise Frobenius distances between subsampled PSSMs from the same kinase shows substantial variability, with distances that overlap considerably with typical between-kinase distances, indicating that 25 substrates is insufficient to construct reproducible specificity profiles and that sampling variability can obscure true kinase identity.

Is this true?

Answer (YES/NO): NO